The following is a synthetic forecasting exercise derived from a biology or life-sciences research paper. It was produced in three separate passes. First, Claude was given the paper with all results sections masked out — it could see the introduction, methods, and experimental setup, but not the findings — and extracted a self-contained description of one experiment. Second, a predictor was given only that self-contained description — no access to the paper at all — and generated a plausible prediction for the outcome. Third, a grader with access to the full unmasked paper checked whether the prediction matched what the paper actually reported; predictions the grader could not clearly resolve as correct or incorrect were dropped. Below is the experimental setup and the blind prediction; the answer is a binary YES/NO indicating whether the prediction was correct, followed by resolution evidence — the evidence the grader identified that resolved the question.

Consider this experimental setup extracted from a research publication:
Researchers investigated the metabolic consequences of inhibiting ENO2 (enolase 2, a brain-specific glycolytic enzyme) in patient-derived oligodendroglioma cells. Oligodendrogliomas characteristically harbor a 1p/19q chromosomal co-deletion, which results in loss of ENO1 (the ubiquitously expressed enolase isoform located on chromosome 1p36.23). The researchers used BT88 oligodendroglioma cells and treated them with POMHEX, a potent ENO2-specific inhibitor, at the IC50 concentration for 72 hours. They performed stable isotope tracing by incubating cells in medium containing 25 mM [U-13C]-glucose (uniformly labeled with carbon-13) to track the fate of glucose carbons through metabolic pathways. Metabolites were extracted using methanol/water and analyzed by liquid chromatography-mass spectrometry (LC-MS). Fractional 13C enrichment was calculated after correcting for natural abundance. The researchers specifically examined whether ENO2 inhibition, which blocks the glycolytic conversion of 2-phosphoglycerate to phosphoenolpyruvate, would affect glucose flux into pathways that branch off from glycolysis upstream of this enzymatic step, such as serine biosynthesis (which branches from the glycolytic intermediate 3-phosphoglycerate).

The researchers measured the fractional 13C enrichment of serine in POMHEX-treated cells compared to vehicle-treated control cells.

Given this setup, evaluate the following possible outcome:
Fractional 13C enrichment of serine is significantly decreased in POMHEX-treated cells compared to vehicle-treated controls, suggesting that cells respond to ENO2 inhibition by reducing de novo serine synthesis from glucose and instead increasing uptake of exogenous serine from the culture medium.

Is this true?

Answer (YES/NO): NO